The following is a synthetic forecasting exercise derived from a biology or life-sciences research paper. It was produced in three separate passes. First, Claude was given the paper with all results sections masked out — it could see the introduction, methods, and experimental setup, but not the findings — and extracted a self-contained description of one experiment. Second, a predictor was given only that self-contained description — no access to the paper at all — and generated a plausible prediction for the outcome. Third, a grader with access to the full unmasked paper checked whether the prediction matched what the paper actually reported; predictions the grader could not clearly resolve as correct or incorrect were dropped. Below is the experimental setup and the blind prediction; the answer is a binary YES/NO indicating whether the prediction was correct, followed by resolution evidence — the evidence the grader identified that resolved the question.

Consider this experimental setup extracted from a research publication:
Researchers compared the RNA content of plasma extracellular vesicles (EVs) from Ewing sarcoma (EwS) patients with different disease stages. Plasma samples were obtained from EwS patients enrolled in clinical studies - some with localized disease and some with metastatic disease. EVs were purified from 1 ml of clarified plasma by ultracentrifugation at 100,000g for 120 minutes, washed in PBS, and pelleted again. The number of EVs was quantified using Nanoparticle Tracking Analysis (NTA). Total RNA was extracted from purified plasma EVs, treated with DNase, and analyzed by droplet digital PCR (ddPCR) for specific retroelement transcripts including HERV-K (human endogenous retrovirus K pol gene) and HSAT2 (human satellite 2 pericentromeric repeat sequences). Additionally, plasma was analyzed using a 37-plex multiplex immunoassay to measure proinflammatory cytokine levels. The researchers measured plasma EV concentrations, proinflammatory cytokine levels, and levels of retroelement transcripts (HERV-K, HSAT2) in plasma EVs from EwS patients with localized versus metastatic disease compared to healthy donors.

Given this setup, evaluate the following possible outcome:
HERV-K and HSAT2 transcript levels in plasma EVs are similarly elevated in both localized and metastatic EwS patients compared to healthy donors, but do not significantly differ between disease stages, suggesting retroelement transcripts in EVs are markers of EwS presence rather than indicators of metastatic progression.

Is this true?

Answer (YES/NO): NO